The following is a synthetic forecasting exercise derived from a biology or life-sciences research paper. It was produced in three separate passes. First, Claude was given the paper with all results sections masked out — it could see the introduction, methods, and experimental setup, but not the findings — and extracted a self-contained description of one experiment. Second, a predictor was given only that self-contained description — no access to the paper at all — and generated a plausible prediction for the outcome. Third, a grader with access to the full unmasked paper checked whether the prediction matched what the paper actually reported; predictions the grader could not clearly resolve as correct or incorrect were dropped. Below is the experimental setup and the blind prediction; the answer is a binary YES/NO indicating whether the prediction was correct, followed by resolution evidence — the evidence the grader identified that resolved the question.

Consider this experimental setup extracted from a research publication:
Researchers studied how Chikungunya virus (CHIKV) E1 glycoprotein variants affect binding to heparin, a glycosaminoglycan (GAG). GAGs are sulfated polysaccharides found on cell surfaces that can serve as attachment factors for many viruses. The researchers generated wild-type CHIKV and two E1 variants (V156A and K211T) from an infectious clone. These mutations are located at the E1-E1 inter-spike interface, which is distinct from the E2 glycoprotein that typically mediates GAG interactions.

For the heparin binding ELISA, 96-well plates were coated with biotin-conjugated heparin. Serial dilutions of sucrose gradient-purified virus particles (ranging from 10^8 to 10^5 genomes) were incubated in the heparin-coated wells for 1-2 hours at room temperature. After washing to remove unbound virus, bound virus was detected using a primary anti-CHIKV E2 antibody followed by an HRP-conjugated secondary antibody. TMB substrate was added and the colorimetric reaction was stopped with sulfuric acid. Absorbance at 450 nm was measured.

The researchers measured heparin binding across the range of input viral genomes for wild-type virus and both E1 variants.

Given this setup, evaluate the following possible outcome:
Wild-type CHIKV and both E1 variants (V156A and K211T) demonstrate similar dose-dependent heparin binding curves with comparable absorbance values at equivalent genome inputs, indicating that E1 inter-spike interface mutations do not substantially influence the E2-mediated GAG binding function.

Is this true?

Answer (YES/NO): NO